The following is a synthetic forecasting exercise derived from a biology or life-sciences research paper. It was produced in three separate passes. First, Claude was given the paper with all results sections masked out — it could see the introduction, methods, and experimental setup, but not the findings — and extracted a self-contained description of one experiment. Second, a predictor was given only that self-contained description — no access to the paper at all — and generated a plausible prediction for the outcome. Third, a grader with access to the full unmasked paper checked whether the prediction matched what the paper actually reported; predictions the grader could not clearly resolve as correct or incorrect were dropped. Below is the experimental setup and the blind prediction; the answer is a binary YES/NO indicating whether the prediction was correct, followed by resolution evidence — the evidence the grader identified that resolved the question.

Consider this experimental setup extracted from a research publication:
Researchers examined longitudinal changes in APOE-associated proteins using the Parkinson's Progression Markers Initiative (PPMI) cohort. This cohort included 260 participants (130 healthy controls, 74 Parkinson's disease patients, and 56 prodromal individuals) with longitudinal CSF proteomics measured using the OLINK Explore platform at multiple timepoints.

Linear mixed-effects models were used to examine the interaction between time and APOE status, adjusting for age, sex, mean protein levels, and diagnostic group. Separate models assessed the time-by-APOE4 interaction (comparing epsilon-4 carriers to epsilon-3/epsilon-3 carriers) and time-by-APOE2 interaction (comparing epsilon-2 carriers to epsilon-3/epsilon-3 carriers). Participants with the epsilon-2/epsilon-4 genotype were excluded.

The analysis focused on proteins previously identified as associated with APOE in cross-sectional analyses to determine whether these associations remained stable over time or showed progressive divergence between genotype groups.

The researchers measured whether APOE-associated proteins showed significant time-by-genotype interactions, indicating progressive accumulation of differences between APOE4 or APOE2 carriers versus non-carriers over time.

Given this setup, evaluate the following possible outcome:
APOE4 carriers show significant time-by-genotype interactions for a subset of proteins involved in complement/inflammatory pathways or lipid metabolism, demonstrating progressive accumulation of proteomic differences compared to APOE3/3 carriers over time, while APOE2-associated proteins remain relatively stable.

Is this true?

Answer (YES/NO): NO